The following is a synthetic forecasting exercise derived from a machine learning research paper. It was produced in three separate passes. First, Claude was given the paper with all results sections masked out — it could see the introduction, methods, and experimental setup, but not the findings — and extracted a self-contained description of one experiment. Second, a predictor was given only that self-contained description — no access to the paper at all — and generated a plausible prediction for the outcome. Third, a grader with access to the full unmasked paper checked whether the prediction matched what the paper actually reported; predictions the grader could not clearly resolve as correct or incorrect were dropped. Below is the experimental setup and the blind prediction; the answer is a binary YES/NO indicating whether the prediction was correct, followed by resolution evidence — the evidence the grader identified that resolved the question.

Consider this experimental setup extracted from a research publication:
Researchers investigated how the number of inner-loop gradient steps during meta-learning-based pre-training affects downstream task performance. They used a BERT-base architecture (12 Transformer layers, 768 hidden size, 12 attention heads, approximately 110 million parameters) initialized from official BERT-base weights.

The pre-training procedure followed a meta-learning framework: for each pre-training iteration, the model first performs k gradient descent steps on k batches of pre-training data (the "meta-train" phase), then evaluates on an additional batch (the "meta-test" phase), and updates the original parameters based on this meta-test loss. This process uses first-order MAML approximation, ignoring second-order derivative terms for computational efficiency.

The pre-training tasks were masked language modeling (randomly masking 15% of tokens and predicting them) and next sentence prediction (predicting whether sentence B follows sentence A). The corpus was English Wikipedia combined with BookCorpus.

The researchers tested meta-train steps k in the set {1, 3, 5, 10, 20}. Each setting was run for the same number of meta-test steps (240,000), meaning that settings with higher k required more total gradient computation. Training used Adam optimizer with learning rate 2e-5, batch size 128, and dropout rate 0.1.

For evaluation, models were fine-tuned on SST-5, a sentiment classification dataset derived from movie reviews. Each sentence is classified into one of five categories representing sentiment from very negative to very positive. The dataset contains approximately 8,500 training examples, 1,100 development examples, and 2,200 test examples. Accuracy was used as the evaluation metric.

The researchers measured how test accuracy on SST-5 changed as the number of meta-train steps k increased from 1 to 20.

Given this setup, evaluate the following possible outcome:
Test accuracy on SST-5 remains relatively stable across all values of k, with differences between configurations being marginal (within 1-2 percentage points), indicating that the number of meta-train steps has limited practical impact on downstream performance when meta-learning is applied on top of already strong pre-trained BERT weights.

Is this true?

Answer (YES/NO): NO